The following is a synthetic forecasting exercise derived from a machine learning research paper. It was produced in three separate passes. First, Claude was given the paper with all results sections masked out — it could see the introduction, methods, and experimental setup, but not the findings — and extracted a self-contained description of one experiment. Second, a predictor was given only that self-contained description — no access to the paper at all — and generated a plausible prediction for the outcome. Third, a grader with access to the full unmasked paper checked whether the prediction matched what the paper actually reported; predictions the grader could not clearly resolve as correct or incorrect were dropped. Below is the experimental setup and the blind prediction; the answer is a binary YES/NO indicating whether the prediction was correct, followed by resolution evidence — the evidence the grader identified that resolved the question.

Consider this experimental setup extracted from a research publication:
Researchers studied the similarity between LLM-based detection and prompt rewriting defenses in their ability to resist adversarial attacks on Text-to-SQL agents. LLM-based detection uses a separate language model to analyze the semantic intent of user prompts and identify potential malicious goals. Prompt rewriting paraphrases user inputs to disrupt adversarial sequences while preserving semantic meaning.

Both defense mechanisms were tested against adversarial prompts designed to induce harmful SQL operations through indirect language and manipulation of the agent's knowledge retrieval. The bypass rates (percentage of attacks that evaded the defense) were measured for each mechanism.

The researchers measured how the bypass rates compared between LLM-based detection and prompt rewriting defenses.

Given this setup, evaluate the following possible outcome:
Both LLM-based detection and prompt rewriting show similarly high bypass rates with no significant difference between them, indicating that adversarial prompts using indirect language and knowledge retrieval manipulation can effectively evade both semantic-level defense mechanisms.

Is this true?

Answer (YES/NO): YES